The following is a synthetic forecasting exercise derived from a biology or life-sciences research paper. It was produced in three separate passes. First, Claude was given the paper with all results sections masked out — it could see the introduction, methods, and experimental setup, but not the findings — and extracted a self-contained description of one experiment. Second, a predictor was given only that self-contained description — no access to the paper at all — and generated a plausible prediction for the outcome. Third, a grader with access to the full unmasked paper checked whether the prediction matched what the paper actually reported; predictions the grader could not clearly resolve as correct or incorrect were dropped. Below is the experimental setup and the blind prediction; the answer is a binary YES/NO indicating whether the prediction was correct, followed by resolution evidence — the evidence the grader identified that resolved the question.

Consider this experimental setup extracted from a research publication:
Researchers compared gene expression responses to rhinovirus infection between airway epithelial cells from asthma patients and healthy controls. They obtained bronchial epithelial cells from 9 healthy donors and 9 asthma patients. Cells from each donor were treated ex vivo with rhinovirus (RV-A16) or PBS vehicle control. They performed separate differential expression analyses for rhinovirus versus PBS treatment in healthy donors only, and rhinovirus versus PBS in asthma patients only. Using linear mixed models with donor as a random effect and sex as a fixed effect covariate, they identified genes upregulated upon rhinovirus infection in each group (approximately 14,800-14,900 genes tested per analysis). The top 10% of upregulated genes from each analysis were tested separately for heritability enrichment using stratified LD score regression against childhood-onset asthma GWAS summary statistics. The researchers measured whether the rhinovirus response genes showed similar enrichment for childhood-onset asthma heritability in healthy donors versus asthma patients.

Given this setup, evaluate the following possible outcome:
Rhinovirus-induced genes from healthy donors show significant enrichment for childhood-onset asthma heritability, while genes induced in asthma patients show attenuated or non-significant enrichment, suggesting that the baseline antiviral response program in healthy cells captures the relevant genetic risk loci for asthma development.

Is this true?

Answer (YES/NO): NO